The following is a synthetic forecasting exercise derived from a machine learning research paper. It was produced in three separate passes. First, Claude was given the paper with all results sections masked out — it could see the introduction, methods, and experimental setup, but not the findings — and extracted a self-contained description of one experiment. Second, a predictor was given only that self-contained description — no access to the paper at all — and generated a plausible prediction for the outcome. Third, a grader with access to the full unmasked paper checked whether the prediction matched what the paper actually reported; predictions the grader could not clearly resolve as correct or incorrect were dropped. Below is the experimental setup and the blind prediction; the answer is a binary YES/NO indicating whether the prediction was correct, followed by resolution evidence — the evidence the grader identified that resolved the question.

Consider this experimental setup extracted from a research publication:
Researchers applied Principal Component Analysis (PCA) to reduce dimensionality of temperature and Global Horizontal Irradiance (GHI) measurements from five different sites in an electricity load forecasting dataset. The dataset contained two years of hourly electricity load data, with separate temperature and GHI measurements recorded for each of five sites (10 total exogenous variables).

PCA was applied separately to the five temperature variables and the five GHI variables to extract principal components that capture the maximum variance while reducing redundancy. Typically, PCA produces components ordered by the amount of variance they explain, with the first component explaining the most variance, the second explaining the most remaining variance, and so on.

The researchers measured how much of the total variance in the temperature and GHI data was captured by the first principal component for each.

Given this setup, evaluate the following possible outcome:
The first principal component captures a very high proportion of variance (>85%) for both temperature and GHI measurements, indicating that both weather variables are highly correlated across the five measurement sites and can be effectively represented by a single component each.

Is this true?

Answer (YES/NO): YES